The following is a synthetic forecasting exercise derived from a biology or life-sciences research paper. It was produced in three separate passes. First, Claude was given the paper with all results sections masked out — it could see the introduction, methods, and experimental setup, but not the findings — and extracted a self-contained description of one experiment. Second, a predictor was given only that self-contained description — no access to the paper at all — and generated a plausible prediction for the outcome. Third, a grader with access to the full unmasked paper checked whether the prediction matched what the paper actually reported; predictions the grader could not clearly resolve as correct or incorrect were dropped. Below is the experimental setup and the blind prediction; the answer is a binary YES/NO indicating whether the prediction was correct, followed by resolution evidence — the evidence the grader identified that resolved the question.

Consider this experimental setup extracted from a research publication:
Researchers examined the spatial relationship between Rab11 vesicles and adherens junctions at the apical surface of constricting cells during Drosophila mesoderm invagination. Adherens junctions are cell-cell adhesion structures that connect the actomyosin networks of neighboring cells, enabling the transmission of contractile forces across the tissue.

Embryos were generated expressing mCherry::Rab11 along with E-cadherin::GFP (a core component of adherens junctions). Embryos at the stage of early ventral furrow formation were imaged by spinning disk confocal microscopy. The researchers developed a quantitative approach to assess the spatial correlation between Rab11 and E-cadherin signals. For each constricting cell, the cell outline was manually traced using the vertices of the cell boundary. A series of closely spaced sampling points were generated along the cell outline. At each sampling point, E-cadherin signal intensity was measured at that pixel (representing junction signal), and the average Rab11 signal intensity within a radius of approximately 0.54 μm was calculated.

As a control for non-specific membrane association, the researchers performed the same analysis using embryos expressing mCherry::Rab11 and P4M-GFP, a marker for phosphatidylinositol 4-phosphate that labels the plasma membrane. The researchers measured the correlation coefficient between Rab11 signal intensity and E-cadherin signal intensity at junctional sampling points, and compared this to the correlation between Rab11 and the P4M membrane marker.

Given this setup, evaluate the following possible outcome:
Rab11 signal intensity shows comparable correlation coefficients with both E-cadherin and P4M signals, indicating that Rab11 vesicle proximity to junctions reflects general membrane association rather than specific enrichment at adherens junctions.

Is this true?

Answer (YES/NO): NO